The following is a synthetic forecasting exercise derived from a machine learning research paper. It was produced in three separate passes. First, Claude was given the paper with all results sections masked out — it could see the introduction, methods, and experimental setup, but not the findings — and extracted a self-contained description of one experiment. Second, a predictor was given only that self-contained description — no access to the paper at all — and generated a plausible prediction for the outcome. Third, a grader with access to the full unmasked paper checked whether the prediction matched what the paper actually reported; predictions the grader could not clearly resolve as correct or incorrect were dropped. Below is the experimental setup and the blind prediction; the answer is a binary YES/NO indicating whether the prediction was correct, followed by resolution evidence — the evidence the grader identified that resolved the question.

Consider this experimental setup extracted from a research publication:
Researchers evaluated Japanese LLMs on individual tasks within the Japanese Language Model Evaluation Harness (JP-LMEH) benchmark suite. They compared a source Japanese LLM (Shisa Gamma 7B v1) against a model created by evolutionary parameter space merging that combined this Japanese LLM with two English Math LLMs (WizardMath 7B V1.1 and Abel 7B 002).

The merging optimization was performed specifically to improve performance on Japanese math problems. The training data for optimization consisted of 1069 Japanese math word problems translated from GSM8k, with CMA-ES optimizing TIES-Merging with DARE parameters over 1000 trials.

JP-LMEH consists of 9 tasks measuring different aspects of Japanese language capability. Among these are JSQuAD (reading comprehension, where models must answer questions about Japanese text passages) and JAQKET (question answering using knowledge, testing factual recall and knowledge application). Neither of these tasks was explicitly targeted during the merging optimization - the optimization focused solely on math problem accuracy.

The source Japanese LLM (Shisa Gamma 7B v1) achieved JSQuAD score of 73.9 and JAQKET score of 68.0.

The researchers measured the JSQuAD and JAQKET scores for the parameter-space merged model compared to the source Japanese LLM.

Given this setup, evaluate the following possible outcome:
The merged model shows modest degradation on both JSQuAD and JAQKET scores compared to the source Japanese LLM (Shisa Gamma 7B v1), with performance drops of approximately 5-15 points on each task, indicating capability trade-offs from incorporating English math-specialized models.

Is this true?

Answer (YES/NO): NO